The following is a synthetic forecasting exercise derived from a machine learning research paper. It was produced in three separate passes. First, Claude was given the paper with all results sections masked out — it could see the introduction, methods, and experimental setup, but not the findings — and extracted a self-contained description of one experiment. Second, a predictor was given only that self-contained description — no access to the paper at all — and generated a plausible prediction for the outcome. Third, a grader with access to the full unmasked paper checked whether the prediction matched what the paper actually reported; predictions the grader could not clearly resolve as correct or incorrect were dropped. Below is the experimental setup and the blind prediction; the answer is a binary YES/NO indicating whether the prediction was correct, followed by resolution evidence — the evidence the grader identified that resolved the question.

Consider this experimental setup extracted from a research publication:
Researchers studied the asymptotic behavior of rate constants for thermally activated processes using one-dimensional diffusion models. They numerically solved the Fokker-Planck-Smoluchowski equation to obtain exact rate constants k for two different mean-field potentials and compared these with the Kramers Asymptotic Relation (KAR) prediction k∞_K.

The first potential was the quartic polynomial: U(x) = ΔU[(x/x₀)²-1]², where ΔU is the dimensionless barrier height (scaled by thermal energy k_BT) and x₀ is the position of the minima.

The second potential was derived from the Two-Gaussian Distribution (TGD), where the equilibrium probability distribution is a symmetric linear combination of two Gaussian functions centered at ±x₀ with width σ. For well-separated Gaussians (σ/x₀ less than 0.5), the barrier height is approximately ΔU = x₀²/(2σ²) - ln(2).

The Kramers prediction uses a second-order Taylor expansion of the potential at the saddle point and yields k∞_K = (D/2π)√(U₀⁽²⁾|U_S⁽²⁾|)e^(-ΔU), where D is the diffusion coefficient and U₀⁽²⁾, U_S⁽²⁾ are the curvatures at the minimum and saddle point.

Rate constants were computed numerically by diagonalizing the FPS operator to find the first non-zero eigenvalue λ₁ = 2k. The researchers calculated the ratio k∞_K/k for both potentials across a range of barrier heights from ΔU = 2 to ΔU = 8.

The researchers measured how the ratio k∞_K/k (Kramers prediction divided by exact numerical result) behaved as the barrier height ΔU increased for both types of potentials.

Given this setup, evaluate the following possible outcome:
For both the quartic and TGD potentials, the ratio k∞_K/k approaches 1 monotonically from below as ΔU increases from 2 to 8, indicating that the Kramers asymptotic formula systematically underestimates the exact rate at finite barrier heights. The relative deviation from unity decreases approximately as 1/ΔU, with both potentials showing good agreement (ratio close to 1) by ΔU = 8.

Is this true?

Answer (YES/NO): NO